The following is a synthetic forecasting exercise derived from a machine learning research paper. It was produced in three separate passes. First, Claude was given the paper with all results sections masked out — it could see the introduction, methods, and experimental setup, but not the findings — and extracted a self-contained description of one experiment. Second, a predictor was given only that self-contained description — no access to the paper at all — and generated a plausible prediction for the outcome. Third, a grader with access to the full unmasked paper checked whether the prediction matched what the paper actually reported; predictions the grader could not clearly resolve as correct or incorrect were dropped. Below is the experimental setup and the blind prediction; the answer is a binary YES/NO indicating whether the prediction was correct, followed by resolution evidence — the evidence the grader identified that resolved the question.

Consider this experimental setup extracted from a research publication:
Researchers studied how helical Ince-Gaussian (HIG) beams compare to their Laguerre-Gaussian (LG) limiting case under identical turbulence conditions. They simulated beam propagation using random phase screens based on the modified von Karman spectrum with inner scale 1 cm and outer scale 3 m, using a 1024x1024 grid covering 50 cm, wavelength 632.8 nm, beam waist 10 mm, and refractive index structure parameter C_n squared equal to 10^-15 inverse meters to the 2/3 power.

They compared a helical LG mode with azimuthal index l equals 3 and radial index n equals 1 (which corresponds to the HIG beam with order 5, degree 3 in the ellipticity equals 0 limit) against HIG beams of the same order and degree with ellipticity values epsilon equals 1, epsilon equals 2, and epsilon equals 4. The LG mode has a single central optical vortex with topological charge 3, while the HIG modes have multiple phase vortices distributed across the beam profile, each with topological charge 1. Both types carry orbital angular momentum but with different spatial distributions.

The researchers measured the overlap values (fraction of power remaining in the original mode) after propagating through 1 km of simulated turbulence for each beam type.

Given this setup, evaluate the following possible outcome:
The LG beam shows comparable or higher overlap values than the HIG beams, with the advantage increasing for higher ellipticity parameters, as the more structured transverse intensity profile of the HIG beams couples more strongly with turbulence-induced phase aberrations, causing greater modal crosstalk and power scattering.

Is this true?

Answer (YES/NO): NO